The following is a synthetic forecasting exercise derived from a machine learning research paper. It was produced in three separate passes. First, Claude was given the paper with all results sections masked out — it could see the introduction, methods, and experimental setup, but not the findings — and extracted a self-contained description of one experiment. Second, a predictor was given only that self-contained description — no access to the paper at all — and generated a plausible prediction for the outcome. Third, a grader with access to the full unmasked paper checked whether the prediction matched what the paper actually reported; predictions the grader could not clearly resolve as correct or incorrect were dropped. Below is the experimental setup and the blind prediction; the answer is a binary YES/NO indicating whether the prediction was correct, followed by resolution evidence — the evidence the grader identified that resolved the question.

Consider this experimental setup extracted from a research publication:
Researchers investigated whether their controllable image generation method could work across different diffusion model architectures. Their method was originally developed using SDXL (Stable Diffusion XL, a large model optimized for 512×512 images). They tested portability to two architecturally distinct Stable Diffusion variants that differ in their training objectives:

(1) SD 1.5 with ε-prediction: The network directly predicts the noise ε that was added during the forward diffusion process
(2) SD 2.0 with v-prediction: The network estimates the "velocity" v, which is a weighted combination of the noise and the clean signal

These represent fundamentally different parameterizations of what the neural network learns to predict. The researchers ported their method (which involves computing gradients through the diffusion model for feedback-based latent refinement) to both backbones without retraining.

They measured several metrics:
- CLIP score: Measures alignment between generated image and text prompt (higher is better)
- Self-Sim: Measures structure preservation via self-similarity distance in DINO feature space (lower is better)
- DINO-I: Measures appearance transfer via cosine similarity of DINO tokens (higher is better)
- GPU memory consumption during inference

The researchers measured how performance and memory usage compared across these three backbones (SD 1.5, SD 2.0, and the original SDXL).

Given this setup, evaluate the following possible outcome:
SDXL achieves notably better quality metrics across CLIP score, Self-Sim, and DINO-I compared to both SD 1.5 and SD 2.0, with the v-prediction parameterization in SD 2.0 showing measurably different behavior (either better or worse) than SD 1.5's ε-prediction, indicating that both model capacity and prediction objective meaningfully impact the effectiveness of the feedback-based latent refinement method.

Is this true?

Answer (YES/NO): YES